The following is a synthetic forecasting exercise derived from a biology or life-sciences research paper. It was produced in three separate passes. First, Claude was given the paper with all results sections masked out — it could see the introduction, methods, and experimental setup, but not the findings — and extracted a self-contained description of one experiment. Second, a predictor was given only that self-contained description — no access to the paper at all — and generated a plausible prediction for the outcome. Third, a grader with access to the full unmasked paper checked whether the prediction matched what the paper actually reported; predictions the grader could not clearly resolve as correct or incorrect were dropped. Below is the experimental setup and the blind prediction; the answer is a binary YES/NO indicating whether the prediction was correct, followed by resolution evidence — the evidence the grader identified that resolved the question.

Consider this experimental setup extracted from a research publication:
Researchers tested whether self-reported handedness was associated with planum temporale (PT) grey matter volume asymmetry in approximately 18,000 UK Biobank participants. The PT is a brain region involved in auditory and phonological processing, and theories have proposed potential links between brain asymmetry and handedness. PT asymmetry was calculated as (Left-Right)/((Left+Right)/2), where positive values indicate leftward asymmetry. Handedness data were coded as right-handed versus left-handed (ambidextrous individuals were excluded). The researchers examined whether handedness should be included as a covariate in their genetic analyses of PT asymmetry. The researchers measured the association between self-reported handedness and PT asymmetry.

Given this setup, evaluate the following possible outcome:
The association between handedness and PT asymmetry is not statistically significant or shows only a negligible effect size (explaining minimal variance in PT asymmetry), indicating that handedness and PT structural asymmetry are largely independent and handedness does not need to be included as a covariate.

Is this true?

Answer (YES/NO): YES